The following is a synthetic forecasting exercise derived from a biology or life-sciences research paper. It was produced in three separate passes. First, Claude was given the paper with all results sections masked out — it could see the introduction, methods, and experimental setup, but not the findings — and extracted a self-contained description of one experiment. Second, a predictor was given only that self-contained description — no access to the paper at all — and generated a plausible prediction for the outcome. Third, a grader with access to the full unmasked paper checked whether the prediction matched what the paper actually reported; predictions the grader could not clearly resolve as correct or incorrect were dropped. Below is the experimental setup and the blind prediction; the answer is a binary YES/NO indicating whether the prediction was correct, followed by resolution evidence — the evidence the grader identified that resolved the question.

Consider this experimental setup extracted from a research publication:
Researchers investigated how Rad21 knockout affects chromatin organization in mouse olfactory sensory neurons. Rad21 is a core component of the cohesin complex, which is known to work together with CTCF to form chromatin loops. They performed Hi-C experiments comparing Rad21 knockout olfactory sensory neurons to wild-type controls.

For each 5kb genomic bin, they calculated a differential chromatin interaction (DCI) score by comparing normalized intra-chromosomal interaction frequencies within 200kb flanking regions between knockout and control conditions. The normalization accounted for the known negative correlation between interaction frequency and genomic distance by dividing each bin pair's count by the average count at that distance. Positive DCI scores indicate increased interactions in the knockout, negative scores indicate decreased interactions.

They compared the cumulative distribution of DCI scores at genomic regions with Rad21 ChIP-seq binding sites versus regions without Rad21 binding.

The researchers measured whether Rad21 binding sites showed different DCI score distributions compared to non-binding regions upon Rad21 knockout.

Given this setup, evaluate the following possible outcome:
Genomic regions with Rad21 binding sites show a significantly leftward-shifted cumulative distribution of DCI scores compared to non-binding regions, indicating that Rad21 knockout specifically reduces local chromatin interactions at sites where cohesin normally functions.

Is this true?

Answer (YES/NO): YES